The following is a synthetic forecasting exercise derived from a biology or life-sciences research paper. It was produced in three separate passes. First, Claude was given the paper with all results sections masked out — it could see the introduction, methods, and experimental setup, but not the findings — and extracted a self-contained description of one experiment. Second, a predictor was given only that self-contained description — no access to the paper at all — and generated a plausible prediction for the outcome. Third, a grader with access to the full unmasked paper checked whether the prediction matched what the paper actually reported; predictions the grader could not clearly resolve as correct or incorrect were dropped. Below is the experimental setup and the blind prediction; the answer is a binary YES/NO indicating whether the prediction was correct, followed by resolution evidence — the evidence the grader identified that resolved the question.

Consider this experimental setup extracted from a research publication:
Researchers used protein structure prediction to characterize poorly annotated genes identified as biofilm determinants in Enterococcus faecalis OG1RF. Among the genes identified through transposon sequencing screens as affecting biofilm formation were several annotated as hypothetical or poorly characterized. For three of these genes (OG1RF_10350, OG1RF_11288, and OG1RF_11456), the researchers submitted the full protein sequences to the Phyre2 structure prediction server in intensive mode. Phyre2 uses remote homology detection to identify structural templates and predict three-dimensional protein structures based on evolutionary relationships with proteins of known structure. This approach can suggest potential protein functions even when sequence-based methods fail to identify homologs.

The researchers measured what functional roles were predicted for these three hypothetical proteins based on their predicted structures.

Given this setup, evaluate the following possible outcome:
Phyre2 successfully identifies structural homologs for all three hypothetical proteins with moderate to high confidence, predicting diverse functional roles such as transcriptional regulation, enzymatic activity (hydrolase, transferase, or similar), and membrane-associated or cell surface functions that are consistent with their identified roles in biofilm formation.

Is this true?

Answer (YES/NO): YES